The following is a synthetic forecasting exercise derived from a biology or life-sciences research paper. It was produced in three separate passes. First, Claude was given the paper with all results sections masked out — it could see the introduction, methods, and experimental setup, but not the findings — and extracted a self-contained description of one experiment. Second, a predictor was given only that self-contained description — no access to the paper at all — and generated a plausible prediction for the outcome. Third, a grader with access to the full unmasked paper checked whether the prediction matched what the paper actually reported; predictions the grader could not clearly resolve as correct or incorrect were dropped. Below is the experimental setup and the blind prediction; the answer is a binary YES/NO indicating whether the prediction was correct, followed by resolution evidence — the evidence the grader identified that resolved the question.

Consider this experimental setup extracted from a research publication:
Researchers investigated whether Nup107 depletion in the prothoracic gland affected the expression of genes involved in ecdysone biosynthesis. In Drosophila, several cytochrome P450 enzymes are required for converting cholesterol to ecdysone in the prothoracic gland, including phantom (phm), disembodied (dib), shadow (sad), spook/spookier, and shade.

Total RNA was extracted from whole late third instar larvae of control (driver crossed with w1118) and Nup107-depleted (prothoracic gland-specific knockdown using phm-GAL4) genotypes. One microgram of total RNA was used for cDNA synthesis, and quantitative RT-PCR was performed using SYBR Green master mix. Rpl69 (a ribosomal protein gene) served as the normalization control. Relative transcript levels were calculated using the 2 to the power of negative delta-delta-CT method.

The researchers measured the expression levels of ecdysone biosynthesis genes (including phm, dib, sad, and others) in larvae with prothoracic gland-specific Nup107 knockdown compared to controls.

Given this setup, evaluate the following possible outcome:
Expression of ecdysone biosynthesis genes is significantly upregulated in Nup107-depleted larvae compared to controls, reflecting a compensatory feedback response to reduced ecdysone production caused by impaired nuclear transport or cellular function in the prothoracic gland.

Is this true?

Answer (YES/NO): NO